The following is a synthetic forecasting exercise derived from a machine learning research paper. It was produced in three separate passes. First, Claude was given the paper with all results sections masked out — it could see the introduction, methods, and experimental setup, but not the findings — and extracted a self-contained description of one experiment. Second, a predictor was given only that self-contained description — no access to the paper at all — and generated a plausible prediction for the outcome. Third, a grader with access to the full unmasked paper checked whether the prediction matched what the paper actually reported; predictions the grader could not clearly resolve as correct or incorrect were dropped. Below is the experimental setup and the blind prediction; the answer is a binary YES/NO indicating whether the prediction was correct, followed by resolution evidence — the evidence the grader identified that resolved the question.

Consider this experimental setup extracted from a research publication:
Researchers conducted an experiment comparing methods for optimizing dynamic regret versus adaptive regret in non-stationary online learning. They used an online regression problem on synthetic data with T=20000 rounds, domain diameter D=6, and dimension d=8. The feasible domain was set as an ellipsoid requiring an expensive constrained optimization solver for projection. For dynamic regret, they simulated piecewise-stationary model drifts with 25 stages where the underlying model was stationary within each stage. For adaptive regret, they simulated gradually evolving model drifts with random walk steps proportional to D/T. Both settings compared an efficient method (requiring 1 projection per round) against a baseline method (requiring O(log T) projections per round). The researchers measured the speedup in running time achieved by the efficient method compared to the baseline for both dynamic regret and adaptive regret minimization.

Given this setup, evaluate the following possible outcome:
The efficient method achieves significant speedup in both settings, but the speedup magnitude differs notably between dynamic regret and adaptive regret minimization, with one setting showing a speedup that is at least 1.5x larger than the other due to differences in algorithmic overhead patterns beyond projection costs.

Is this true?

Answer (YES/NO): NO